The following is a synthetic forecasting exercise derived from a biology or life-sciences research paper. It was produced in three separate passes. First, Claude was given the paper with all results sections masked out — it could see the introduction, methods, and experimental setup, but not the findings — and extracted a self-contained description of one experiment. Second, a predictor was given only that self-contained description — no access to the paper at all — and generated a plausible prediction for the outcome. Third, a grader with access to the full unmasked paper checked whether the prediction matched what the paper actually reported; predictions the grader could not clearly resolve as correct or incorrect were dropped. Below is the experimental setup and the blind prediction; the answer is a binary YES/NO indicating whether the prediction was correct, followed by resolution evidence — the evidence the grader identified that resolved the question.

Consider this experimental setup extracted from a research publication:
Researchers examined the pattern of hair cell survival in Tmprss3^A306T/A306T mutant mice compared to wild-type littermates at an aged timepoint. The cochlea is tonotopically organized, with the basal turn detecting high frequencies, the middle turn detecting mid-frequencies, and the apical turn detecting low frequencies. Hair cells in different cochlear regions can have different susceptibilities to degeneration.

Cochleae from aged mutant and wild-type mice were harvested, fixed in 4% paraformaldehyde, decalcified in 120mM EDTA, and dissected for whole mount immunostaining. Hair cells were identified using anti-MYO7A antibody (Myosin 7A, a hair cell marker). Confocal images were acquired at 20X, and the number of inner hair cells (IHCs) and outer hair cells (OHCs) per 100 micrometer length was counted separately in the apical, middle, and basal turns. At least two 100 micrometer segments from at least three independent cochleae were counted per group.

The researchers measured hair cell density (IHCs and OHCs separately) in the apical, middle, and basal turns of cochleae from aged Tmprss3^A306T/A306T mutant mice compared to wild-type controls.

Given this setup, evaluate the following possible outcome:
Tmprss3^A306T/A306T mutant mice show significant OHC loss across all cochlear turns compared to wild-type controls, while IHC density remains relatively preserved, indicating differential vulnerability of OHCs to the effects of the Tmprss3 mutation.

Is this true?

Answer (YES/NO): NO